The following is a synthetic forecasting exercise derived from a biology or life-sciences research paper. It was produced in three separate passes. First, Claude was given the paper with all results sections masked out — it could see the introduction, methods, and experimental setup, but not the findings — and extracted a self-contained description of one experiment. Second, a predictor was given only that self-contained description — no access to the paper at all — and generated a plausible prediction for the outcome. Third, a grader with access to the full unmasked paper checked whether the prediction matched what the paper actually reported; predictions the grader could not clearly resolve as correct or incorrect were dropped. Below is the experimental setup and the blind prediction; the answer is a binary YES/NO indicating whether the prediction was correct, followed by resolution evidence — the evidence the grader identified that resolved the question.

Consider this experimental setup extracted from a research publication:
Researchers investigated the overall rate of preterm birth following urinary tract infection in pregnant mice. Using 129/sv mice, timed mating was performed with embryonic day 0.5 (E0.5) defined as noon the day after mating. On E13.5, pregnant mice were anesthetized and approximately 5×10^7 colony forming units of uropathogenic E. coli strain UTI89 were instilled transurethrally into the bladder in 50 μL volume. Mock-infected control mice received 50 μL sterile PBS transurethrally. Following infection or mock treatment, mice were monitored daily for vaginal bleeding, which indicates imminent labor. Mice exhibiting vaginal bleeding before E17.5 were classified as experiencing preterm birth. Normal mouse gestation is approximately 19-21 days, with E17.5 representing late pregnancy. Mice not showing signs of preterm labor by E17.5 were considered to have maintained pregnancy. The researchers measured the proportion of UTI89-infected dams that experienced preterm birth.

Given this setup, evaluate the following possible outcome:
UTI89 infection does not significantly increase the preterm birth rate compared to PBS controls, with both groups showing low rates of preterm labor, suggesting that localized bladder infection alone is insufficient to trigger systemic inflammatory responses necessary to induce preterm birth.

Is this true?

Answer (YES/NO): NO